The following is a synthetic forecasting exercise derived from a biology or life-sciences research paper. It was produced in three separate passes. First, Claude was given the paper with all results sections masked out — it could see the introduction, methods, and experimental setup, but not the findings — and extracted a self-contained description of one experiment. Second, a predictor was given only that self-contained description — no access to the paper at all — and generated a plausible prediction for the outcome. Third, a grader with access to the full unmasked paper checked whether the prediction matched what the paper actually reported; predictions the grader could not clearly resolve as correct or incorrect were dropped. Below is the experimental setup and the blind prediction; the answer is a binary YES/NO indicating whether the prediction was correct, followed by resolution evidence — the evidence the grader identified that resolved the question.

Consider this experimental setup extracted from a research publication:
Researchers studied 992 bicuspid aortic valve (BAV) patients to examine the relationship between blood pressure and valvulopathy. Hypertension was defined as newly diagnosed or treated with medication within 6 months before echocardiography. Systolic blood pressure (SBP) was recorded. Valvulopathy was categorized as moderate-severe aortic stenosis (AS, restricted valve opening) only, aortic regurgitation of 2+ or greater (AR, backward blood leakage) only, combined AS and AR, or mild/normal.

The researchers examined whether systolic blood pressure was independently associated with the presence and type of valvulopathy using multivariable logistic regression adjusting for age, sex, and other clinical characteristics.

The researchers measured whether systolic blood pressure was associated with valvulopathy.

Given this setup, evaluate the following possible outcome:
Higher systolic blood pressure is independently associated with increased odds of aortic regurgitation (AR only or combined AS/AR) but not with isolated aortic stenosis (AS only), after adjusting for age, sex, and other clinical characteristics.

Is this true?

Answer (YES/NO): NO